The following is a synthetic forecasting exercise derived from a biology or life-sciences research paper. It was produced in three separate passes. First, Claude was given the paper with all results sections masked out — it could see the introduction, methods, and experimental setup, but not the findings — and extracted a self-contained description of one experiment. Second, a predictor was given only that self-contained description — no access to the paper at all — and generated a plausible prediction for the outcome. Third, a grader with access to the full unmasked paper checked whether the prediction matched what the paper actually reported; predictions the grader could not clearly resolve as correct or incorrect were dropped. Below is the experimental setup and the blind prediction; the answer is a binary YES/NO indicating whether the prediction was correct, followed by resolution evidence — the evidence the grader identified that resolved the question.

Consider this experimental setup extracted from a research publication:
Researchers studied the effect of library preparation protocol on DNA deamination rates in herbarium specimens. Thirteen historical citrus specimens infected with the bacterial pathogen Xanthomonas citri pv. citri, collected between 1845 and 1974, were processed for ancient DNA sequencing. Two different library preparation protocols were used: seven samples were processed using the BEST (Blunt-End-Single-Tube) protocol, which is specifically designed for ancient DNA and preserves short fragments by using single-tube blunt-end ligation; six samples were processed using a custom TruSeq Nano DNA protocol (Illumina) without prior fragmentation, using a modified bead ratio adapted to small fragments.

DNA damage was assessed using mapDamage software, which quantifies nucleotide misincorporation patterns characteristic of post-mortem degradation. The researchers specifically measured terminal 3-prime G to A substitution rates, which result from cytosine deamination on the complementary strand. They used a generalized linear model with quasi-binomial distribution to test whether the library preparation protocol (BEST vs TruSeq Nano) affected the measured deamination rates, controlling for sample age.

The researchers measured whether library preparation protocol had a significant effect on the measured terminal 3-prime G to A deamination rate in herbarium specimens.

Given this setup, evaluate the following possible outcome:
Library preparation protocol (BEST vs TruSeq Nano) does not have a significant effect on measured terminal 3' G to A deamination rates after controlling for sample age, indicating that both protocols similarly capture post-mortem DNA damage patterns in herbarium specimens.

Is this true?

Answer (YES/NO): NO